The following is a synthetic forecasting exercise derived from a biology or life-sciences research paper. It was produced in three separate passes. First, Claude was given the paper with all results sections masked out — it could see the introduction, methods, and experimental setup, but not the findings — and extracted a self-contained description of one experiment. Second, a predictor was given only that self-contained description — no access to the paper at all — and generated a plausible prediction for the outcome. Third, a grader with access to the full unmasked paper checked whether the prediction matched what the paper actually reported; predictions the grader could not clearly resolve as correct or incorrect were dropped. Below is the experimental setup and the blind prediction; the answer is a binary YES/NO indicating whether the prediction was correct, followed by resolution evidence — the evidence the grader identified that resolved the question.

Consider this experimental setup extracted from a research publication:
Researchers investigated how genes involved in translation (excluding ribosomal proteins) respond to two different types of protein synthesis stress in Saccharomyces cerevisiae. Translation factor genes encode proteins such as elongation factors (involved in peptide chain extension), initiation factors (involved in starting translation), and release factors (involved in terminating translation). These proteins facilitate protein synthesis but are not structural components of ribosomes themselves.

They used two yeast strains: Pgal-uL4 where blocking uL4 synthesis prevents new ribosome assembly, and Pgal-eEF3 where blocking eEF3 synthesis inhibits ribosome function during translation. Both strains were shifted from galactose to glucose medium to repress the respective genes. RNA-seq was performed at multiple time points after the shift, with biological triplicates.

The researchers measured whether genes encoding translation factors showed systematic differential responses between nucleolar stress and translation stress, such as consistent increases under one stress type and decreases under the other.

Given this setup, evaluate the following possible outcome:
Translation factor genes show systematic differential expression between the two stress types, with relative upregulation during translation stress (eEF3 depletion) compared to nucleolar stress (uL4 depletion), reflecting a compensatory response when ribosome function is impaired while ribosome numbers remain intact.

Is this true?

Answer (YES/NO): NO